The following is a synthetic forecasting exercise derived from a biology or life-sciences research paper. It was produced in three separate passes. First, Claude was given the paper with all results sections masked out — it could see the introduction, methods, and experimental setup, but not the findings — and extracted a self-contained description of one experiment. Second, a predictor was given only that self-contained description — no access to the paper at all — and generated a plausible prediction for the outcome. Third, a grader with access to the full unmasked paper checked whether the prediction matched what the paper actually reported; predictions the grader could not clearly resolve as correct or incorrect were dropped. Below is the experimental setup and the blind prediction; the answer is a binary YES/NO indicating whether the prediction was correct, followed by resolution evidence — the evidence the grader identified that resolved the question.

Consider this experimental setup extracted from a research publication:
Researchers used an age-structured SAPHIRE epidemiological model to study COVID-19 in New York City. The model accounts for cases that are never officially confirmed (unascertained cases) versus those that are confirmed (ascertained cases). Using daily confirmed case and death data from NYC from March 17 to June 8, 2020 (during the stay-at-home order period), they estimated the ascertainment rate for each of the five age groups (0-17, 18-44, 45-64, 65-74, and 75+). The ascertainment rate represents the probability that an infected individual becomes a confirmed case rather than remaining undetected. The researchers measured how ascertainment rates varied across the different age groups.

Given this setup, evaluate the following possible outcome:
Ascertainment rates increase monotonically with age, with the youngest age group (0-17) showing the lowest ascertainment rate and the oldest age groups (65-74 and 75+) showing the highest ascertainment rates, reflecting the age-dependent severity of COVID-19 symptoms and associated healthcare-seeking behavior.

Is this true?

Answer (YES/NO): YES